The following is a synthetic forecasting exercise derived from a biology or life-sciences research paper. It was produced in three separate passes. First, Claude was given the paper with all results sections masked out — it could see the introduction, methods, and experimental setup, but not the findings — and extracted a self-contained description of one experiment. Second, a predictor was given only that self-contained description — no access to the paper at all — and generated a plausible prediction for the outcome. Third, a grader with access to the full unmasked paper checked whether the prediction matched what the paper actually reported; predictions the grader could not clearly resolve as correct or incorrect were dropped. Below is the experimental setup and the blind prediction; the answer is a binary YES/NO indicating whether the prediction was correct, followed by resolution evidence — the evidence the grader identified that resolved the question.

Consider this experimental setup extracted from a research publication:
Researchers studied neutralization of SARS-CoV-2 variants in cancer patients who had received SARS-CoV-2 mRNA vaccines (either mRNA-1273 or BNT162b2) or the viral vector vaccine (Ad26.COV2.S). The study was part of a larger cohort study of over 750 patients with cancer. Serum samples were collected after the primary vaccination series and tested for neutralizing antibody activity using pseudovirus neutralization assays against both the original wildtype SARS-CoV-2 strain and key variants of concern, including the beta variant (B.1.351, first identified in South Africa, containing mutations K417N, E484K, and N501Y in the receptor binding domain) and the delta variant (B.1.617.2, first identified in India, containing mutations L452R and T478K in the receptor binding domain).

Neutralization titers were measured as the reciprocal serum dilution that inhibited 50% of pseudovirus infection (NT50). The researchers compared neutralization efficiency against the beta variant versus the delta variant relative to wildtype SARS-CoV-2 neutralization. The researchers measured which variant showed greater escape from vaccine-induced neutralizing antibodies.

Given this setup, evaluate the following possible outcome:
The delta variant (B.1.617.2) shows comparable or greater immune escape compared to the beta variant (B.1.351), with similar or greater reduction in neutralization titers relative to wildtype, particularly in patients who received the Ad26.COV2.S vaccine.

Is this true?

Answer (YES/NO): NO